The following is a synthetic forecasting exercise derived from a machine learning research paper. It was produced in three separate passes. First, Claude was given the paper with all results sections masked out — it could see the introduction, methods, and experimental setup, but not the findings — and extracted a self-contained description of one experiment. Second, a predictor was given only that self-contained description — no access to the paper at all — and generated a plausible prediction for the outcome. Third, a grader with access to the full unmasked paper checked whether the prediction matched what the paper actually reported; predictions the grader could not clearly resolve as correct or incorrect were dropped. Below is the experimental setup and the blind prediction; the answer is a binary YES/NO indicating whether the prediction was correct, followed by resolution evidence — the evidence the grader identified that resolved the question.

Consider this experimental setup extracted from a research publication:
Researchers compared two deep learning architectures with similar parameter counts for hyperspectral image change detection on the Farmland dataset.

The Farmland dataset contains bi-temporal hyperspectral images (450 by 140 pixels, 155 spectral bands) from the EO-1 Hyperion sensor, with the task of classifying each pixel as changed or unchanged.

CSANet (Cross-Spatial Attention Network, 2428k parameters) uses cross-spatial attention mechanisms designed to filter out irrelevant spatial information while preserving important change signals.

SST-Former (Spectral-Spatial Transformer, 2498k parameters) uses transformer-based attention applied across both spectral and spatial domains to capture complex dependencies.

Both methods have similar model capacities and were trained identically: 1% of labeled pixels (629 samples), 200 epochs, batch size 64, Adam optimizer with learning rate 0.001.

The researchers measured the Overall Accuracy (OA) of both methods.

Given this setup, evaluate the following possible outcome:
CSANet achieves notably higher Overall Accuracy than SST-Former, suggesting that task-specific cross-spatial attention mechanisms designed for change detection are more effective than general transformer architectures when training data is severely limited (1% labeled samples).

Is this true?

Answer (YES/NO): NO